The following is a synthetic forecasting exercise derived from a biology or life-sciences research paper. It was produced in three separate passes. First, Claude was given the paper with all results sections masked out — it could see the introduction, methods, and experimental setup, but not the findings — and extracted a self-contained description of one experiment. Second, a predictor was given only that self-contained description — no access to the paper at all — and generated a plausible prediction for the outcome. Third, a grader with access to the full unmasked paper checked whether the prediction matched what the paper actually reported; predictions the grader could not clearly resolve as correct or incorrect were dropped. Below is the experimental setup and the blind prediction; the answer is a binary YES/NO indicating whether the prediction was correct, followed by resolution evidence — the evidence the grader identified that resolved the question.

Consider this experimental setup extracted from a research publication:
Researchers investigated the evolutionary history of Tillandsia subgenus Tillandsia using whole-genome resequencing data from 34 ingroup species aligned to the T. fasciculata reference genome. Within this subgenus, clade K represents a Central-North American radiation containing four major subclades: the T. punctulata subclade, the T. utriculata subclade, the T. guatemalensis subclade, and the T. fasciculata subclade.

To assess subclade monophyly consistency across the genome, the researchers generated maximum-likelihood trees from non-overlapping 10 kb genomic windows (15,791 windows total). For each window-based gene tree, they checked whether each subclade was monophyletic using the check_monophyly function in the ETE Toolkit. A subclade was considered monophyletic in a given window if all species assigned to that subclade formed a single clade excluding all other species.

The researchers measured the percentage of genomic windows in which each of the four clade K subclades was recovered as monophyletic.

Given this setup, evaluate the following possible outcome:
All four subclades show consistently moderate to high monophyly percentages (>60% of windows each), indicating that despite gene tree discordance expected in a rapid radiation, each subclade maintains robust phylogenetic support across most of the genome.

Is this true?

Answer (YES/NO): NO